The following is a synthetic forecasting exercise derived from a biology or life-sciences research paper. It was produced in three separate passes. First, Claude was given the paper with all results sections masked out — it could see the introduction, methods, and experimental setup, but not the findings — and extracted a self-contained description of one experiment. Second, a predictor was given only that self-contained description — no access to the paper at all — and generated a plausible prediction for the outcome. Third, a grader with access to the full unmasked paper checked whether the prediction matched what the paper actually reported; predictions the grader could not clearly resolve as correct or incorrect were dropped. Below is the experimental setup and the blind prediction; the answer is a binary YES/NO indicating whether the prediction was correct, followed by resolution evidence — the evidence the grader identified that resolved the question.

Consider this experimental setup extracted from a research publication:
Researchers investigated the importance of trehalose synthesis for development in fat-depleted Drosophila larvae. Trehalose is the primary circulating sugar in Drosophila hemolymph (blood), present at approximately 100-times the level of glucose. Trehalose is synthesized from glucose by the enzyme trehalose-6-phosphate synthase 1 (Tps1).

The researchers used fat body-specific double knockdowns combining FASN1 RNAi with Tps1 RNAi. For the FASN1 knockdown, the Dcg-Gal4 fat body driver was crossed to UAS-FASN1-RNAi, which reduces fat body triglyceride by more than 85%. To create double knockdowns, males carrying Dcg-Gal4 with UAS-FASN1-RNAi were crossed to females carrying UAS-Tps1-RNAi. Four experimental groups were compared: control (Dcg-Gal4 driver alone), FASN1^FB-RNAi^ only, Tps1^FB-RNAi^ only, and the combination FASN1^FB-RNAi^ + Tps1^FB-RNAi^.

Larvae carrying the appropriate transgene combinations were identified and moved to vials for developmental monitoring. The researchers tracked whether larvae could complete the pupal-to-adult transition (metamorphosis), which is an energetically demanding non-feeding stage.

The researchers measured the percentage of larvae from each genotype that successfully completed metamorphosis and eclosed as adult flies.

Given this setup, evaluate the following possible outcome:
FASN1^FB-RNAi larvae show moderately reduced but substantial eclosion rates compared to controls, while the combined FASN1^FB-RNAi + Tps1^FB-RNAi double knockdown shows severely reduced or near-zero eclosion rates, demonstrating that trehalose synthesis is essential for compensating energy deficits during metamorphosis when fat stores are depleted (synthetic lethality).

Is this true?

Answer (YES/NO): YES